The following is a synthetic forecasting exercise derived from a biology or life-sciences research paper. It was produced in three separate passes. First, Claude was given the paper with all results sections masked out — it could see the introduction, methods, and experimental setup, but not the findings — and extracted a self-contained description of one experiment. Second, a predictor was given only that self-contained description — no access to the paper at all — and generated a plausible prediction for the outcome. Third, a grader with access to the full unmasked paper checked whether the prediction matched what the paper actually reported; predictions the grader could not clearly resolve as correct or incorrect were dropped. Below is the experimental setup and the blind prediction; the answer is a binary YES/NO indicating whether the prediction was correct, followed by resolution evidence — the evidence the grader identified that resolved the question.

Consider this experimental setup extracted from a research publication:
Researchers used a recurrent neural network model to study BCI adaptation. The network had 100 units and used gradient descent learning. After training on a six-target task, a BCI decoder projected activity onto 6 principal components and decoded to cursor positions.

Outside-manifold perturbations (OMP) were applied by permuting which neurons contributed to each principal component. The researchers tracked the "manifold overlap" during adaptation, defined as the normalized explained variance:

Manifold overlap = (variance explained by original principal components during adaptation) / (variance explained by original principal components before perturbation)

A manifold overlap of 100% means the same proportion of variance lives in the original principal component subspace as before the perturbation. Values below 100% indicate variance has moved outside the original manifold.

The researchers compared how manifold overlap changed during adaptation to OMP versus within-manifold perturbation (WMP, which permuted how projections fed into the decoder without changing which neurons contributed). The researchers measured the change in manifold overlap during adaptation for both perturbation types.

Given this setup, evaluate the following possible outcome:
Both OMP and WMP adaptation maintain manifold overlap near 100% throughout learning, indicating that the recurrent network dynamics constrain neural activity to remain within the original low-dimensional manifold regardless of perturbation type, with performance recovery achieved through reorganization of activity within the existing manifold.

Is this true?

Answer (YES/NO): NO